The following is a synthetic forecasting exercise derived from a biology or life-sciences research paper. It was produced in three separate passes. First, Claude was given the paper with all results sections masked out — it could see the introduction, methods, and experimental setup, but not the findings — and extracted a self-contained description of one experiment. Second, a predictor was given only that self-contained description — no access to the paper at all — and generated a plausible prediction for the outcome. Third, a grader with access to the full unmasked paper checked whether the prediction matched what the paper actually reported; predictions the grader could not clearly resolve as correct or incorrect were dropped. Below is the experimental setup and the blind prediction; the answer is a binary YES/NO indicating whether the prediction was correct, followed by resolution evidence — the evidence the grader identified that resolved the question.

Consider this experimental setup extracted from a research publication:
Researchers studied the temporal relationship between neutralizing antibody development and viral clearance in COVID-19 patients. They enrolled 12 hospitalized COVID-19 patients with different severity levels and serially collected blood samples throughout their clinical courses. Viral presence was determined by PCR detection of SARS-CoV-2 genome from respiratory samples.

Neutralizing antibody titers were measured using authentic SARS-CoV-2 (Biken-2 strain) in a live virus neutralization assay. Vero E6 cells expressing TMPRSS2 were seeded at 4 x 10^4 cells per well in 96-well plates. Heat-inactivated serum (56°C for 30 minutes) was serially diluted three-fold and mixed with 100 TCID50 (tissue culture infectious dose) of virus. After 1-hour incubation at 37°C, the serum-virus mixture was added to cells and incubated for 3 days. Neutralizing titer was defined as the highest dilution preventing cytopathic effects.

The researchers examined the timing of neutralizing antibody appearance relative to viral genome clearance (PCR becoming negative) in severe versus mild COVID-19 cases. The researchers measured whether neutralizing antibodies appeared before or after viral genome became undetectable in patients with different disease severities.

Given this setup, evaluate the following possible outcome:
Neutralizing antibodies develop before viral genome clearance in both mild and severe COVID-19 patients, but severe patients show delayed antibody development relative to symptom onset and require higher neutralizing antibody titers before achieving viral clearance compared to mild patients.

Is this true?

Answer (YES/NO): NO